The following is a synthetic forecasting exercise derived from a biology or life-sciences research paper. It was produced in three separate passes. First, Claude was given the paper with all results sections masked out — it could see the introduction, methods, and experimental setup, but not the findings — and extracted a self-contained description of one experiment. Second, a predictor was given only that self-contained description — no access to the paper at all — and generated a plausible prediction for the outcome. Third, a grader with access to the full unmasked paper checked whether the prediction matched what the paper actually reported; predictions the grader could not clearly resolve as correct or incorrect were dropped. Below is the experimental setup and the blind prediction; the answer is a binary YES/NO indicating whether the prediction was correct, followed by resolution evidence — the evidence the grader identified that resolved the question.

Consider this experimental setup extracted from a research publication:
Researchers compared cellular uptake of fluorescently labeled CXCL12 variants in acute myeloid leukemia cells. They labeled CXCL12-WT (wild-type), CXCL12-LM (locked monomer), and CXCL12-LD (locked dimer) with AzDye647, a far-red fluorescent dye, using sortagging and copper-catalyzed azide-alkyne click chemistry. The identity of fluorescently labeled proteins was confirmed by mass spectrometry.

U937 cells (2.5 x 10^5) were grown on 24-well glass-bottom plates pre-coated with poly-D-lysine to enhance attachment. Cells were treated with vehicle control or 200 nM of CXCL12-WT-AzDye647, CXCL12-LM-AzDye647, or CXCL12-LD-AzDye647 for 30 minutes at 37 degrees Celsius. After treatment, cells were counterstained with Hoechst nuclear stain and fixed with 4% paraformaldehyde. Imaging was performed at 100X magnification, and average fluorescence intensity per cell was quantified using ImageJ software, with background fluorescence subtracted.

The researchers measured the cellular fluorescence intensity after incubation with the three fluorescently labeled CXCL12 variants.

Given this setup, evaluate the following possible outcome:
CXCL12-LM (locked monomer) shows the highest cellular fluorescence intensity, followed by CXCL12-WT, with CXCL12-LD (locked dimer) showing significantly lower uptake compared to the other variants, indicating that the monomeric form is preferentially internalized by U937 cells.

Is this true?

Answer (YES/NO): NO